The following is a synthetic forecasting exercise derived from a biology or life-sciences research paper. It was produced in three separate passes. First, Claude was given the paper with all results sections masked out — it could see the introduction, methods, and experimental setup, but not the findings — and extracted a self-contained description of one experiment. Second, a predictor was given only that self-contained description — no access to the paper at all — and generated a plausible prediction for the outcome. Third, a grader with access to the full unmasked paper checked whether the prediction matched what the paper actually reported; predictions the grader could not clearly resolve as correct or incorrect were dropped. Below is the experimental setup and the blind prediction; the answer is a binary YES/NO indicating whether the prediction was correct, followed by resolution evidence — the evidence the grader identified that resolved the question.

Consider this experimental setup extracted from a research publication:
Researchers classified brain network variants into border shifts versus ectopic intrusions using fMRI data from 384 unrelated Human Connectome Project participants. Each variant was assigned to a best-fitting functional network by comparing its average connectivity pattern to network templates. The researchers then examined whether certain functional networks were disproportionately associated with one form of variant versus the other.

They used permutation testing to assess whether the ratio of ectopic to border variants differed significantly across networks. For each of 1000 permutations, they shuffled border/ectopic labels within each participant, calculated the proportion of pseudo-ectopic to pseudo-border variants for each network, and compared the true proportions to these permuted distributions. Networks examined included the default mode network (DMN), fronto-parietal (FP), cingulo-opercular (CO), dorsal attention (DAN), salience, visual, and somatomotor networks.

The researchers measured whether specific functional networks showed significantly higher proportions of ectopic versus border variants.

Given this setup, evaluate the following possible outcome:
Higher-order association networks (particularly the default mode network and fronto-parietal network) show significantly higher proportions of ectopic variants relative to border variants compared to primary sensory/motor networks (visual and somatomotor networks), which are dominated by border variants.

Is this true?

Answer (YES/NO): NO